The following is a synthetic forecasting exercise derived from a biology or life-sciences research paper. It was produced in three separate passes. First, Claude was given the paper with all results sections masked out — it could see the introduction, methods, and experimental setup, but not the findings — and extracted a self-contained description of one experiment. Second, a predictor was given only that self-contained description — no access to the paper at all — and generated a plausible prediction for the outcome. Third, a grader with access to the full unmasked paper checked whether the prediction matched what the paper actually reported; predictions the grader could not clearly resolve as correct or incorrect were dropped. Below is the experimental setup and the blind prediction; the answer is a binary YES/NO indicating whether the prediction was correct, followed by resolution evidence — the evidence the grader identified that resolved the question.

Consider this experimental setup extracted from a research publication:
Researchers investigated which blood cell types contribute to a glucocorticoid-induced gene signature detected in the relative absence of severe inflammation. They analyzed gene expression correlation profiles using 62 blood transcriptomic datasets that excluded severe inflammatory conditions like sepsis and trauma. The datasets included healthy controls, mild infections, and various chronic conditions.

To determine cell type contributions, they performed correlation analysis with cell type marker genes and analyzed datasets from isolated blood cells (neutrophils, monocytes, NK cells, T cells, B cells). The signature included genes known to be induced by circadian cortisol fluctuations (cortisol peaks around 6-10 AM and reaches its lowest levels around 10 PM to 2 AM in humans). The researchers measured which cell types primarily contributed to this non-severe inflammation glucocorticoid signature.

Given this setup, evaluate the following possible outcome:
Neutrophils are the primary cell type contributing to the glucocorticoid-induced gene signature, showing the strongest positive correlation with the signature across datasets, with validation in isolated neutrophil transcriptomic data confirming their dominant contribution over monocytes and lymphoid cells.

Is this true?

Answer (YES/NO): YES